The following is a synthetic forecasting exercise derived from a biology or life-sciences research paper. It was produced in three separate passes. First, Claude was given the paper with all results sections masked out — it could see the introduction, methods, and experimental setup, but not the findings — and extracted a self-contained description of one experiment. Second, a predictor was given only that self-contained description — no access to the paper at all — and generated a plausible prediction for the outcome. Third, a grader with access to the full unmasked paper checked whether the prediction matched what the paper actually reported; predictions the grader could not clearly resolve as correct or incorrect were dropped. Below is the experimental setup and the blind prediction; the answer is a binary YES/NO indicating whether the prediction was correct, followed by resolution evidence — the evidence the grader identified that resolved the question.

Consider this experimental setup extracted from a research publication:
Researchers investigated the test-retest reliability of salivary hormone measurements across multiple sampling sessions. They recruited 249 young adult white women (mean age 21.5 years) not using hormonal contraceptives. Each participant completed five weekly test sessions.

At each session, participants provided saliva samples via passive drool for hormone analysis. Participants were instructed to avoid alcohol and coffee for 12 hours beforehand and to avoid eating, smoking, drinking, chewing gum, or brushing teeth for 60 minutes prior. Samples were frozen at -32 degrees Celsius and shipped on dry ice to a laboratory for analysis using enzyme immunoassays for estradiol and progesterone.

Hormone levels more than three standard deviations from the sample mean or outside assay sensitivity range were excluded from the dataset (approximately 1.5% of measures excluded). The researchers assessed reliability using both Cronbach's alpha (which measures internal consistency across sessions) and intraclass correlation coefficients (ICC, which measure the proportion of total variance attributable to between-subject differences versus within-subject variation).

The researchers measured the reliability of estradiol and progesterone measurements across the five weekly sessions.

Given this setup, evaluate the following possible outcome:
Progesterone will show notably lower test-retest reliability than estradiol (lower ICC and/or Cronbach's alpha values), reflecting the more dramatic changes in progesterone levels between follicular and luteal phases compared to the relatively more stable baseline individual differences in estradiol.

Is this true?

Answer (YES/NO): NO